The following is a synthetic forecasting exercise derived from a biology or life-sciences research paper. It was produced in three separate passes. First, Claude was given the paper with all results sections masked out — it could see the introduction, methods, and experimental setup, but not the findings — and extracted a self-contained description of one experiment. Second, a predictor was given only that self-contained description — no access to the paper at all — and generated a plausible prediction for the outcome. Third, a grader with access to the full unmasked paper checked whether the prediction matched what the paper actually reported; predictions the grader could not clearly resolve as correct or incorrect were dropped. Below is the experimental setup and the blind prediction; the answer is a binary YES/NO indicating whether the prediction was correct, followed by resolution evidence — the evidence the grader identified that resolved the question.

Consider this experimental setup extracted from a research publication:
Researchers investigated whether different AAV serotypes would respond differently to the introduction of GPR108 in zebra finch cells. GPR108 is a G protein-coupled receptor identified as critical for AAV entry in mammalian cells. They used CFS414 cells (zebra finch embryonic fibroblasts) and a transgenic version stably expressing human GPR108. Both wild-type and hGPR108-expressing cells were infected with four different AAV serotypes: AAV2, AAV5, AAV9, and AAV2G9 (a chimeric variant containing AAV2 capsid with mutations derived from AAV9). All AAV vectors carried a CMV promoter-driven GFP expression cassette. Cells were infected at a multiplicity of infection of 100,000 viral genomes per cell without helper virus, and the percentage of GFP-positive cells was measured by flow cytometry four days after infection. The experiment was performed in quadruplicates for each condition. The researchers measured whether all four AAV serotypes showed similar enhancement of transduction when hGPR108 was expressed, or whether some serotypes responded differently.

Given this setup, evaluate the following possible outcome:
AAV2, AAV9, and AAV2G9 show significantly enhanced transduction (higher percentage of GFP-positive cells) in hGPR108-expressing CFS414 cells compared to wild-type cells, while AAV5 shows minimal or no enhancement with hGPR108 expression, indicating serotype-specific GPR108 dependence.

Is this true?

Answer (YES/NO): NO